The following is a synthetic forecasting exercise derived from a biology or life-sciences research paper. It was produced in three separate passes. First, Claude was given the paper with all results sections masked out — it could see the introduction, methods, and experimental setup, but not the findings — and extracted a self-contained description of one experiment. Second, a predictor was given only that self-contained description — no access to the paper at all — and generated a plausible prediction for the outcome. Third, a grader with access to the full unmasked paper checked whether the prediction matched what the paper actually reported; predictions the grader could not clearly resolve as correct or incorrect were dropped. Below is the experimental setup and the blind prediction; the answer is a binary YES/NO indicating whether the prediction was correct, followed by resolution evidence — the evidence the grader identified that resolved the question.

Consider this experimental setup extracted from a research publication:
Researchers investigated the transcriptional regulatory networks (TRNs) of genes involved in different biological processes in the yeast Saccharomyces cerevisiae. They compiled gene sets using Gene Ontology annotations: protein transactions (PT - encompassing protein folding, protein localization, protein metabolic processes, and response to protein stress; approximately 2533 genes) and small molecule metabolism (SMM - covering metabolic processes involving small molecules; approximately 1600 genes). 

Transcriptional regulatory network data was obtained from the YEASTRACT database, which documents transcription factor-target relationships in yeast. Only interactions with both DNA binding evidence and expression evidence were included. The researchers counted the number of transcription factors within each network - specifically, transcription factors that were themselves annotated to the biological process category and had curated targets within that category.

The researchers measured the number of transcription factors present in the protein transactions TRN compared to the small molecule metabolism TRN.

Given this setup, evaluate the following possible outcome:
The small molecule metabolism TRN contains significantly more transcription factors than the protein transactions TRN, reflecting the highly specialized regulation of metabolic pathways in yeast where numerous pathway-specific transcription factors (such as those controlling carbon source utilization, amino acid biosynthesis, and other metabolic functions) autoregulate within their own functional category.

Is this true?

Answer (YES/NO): YES